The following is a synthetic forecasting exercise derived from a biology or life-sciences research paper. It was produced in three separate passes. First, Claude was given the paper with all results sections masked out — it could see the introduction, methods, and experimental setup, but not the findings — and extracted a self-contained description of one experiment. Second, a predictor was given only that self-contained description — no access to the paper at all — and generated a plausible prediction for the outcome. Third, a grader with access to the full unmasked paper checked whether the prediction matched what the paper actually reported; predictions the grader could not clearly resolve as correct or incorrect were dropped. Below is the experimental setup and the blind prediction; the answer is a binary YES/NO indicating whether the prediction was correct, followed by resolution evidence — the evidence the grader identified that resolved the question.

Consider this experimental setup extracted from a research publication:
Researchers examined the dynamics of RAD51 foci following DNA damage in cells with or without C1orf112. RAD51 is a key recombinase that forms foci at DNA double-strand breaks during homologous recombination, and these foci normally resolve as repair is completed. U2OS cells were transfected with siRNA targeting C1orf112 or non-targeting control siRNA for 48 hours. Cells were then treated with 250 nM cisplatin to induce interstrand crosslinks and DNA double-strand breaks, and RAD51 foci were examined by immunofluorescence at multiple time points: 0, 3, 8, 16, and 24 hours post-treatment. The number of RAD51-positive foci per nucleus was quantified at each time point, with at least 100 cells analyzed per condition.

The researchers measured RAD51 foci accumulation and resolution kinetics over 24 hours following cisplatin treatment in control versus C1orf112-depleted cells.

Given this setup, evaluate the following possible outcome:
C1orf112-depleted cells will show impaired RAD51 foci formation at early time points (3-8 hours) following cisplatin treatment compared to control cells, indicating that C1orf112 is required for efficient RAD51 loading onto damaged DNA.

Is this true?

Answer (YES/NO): NO